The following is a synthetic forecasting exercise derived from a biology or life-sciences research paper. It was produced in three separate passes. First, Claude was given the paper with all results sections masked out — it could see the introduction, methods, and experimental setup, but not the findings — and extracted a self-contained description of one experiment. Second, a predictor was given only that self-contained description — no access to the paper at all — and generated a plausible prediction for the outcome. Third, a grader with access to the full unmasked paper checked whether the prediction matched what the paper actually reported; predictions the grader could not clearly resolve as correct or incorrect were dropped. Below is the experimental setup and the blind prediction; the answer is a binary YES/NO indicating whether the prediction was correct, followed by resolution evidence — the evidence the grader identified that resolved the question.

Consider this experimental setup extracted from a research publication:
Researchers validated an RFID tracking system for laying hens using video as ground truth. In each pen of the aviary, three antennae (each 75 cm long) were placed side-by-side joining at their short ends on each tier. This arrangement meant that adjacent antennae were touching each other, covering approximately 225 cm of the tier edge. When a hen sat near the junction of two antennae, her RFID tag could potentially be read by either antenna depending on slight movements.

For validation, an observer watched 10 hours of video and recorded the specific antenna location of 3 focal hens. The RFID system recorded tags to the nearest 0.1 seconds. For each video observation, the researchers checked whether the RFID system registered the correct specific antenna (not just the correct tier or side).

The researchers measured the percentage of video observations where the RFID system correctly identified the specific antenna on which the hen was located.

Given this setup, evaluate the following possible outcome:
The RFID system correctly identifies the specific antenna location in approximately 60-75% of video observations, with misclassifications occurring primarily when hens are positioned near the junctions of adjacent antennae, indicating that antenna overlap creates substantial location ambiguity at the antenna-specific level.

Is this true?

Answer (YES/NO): NO